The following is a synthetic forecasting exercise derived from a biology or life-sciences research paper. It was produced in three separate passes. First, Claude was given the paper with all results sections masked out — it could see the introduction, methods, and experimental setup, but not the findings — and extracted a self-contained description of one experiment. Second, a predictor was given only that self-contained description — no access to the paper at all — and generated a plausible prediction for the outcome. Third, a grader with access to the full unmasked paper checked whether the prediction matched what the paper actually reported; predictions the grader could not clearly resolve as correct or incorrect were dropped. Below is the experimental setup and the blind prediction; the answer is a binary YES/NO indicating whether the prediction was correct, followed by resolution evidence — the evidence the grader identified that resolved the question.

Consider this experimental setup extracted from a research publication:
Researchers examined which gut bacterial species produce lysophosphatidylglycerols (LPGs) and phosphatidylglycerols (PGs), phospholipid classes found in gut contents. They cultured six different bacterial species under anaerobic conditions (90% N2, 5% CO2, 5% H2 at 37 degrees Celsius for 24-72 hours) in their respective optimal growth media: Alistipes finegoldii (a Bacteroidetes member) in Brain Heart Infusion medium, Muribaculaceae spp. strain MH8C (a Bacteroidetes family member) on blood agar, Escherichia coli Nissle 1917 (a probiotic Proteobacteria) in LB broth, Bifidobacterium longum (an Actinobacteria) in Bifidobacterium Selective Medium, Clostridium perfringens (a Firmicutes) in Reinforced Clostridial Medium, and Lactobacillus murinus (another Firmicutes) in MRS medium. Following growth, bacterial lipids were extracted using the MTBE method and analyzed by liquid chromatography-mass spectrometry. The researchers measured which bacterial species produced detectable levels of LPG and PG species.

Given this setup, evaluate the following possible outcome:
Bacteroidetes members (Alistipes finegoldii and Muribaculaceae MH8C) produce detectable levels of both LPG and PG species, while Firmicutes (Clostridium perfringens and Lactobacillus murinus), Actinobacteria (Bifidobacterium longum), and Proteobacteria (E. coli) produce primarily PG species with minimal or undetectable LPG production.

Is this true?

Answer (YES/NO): NO